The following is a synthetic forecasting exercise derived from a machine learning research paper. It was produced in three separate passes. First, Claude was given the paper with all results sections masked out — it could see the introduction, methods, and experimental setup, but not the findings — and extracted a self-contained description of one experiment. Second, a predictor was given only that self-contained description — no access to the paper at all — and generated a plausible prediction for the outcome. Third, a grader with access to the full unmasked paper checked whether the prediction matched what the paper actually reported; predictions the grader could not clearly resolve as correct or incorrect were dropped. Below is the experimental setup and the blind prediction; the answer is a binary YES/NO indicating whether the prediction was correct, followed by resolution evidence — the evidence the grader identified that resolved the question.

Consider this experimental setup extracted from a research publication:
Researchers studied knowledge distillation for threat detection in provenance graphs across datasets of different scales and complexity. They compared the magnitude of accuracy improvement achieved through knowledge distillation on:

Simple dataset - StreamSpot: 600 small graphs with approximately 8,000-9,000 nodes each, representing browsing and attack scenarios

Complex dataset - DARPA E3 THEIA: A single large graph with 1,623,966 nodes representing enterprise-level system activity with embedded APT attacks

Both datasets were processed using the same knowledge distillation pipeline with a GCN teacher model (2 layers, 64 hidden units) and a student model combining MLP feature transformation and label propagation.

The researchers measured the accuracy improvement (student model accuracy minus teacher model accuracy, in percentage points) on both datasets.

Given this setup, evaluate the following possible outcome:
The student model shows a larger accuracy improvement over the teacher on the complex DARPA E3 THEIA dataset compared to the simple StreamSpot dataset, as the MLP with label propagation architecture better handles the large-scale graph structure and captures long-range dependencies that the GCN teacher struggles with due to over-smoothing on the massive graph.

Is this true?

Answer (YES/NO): YES